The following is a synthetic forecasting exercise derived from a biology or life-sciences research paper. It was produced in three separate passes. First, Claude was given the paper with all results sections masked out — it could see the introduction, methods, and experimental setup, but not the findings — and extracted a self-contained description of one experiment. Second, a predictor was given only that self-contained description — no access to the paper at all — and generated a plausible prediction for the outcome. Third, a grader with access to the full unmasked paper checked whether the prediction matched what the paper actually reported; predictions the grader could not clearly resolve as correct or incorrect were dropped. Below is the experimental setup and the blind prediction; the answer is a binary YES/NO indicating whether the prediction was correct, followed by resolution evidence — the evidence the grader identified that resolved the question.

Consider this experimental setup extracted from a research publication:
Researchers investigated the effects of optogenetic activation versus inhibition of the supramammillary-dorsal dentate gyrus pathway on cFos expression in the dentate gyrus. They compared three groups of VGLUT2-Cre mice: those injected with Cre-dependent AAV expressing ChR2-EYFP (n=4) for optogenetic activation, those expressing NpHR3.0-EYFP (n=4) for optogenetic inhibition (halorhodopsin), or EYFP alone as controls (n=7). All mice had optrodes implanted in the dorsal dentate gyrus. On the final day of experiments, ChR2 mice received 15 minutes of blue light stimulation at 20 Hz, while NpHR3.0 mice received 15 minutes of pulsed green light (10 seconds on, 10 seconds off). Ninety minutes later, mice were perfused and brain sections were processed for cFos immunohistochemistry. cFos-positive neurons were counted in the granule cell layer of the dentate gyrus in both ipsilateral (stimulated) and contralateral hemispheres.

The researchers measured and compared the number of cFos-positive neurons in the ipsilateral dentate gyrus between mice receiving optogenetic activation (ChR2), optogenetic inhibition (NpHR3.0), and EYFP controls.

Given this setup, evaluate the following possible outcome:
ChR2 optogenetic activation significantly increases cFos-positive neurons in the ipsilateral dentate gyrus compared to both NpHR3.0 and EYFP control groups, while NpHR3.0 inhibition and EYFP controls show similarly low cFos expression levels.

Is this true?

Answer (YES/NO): YES